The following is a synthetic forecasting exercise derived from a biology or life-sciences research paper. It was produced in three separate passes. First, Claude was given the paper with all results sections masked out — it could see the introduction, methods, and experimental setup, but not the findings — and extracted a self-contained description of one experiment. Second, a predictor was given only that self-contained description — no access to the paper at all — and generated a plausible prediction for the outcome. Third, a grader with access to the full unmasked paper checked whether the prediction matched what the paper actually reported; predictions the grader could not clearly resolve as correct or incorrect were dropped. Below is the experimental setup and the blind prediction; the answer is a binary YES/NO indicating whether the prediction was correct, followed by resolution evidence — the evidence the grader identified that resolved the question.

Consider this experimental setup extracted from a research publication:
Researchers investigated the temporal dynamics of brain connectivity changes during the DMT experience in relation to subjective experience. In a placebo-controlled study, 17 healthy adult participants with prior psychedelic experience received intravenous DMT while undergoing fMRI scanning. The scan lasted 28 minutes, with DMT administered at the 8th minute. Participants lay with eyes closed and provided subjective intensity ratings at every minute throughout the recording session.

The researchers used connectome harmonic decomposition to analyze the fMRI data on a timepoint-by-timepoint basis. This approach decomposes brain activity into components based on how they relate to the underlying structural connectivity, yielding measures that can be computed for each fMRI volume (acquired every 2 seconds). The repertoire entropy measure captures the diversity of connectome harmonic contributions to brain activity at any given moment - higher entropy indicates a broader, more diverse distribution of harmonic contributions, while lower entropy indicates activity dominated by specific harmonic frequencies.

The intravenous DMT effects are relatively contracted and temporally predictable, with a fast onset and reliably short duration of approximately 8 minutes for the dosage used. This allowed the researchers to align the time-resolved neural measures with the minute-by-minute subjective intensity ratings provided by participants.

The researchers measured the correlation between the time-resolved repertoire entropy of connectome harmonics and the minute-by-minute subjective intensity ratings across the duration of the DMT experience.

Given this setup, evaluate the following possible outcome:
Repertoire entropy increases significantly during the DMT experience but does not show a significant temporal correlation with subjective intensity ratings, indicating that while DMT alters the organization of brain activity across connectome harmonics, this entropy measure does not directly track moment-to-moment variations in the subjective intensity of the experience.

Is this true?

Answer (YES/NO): NO